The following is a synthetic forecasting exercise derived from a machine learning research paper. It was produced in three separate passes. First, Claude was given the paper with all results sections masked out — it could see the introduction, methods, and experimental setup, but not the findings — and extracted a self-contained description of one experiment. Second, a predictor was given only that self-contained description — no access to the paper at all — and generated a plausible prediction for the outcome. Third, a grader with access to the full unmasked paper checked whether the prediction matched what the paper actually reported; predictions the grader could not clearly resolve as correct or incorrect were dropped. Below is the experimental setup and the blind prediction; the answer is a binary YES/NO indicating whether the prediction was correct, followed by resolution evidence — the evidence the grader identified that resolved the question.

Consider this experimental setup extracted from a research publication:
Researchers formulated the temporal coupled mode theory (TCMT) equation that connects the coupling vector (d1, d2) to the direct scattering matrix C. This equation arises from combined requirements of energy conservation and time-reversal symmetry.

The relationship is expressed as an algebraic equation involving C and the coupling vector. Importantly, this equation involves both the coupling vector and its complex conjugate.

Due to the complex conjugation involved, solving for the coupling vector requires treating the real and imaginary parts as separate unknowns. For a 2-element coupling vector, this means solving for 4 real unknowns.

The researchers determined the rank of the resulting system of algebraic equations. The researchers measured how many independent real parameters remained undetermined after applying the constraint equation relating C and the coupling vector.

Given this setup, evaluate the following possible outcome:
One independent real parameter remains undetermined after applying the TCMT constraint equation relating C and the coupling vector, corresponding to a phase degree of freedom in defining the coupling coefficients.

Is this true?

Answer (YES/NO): NO